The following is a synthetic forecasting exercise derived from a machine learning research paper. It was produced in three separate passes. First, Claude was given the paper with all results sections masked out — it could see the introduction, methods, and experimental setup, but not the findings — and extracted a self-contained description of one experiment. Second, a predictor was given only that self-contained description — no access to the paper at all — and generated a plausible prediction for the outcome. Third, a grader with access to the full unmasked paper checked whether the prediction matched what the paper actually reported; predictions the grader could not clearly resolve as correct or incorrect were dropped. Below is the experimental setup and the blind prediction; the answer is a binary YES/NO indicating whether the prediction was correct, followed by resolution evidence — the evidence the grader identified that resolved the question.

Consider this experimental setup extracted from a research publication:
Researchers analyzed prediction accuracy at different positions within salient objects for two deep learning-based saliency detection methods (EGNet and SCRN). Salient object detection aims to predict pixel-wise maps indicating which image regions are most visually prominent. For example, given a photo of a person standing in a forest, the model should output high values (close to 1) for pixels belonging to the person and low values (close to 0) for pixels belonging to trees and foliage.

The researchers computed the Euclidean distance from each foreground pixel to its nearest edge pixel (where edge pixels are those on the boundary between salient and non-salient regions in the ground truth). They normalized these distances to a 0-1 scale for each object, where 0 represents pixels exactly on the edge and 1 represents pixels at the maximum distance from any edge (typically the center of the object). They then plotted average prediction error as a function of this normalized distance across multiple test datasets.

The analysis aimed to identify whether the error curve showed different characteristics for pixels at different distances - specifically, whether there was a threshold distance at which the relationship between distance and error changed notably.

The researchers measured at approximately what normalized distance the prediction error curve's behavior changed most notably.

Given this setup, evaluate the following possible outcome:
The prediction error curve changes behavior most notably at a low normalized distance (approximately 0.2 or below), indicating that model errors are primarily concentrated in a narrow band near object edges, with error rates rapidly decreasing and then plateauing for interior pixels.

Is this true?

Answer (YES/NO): NO